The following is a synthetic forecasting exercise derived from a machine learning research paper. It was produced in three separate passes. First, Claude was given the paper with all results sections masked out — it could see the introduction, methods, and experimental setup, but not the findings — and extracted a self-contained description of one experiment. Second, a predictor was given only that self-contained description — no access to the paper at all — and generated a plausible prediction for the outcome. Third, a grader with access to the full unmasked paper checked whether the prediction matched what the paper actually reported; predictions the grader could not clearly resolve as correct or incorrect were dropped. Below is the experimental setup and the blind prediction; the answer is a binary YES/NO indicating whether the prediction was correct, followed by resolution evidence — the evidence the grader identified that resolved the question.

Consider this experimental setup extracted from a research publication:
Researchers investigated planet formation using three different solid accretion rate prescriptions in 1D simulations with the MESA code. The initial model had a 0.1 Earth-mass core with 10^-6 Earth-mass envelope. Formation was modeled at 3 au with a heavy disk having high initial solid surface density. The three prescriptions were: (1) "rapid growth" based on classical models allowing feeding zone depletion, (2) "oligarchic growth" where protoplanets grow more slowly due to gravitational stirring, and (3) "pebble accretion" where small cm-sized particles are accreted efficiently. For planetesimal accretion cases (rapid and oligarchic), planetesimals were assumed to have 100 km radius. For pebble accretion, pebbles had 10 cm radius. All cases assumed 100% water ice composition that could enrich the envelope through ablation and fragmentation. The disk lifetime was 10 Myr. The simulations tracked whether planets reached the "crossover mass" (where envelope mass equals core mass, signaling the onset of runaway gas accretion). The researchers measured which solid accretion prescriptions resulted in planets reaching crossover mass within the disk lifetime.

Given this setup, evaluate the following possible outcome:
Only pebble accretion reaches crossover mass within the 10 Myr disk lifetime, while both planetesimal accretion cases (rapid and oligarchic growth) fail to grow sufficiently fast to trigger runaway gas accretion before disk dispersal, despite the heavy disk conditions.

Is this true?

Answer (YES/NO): NO